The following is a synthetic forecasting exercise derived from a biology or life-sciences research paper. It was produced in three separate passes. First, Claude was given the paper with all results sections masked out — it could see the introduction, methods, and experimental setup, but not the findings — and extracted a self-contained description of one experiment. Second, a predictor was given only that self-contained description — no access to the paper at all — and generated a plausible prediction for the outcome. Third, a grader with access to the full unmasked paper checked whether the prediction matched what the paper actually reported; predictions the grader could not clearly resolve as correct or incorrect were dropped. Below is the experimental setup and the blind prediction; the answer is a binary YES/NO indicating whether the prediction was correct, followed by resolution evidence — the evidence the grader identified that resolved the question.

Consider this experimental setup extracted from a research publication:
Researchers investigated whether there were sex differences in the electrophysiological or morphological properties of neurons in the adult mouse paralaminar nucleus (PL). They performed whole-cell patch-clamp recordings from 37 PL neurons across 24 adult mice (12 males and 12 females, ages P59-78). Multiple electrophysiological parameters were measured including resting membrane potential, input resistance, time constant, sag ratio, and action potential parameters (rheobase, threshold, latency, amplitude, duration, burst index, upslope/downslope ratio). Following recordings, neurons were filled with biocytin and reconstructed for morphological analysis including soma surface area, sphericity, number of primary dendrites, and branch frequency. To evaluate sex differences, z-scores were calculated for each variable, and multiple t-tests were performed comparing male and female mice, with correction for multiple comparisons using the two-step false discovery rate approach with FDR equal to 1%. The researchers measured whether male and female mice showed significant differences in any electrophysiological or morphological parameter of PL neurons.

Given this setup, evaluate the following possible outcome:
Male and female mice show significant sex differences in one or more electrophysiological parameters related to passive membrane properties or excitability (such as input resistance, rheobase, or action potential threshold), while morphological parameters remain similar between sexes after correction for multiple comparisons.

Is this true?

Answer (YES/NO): NO